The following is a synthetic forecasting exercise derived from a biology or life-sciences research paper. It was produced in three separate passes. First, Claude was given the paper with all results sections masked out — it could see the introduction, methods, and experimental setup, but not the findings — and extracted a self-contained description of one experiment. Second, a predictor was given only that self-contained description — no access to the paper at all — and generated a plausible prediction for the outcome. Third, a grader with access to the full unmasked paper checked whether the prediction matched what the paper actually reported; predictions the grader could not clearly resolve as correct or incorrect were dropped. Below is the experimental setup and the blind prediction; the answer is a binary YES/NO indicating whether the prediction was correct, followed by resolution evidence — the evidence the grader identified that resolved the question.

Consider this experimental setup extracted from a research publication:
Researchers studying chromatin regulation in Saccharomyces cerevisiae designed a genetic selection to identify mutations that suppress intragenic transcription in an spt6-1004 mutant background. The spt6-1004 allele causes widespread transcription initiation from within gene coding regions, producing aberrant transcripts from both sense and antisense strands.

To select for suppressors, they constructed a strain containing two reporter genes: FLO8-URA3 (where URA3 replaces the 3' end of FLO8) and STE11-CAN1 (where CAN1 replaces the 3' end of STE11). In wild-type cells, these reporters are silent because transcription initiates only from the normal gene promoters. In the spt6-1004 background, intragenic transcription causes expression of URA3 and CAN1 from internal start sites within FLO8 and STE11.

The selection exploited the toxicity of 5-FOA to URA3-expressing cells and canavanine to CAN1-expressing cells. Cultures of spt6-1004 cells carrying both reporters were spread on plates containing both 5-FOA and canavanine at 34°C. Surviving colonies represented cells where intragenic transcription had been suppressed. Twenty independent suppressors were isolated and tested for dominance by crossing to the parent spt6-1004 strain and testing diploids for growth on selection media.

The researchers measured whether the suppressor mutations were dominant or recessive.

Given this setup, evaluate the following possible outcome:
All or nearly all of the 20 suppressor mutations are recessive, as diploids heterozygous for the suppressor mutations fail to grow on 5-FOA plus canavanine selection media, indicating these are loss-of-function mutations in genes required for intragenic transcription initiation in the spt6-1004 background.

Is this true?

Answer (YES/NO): NO